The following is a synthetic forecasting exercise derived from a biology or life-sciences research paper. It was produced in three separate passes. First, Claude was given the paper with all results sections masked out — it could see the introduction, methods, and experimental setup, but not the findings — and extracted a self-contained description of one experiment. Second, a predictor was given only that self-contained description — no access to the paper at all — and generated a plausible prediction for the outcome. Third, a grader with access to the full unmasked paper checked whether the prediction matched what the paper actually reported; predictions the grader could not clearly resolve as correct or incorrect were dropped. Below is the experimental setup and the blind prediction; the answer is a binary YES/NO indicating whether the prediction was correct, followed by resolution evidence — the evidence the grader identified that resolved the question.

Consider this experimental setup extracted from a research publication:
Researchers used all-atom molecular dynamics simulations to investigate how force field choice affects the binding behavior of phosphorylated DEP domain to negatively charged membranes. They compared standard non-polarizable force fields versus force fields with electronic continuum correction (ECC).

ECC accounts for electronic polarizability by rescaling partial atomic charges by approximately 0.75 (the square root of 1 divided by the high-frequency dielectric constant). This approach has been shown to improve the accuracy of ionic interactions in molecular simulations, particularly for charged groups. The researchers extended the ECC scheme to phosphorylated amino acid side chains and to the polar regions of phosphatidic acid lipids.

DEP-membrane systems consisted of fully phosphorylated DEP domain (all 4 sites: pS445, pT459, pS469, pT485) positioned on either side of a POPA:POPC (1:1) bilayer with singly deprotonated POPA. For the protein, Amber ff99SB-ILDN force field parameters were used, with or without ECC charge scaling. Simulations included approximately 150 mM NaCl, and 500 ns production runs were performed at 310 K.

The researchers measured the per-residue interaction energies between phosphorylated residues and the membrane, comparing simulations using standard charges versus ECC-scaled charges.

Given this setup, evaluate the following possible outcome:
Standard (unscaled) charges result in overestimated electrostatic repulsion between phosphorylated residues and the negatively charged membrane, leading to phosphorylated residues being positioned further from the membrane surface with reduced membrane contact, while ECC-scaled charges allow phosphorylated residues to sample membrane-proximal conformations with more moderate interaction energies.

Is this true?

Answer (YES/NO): YES